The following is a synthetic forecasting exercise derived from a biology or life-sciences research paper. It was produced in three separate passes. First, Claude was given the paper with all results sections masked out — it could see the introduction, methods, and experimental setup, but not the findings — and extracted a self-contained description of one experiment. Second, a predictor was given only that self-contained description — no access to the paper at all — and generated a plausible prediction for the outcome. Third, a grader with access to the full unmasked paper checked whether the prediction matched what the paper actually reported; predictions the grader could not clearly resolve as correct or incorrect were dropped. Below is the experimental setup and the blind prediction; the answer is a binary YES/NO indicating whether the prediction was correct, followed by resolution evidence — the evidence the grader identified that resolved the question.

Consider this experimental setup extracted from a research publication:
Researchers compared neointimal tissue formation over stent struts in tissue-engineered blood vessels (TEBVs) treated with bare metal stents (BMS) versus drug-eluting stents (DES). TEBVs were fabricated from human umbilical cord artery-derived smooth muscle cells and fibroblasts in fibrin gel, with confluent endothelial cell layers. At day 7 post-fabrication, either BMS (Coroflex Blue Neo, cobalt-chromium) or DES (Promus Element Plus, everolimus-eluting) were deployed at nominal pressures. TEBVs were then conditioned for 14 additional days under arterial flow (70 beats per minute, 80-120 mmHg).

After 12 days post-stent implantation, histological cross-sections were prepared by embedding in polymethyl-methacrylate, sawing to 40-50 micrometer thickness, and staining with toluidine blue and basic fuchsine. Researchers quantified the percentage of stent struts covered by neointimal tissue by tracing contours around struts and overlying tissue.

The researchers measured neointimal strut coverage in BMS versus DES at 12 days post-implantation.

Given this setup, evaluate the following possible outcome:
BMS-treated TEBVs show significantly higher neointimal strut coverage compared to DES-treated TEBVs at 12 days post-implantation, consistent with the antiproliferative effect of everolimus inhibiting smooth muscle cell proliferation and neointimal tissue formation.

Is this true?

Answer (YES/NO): YES